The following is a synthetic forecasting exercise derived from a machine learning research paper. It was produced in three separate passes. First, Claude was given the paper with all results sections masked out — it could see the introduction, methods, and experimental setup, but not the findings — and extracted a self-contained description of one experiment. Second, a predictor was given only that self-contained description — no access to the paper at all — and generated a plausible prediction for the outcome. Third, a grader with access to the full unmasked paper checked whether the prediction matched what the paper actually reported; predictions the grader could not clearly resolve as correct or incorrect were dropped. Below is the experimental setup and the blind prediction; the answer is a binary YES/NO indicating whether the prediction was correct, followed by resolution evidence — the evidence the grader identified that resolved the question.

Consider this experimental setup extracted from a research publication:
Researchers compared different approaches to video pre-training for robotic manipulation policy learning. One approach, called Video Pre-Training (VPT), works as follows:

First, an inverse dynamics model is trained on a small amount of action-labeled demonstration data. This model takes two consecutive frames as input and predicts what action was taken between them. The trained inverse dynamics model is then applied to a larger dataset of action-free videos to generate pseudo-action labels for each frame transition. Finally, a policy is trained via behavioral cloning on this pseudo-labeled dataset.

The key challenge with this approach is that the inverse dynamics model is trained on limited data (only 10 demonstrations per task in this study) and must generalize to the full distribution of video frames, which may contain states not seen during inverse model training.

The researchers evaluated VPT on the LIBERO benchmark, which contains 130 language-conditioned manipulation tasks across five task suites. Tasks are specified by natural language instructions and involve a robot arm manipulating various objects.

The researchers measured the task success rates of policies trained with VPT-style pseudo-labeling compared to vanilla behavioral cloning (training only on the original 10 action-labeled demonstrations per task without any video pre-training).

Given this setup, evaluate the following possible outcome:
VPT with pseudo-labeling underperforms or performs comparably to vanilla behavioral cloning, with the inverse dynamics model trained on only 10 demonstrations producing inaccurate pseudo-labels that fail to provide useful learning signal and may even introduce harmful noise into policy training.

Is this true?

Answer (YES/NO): YES